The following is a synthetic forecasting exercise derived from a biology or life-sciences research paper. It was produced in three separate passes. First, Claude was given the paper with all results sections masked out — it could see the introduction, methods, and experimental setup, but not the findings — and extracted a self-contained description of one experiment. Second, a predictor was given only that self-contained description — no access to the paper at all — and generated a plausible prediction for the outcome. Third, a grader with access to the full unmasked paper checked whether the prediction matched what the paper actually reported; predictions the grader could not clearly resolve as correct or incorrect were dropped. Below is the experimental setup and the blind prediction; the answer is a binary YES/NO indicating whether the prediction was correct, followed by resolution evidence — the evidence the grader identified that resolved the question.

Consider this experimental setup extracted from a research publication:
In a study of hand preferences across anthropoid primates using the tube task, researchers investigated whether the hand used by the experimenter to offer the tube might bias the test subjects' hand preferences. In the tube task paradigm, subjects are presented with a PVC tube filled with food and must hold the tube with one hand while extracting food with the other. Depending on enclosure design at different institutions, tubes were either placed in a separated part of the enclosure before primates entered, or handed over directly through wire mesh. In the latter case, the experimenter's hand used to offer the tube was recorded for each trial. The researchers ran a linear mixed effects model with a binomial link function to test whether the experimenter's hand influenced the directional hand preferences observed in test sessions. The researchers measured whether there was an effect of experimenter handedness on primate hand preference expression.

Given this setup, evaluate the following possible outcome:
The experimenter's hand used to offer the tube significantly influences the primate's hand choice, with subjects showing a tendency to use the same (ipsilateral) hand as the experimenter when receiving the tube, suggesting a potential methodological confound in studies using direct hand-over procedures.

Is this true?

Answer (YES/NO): NO